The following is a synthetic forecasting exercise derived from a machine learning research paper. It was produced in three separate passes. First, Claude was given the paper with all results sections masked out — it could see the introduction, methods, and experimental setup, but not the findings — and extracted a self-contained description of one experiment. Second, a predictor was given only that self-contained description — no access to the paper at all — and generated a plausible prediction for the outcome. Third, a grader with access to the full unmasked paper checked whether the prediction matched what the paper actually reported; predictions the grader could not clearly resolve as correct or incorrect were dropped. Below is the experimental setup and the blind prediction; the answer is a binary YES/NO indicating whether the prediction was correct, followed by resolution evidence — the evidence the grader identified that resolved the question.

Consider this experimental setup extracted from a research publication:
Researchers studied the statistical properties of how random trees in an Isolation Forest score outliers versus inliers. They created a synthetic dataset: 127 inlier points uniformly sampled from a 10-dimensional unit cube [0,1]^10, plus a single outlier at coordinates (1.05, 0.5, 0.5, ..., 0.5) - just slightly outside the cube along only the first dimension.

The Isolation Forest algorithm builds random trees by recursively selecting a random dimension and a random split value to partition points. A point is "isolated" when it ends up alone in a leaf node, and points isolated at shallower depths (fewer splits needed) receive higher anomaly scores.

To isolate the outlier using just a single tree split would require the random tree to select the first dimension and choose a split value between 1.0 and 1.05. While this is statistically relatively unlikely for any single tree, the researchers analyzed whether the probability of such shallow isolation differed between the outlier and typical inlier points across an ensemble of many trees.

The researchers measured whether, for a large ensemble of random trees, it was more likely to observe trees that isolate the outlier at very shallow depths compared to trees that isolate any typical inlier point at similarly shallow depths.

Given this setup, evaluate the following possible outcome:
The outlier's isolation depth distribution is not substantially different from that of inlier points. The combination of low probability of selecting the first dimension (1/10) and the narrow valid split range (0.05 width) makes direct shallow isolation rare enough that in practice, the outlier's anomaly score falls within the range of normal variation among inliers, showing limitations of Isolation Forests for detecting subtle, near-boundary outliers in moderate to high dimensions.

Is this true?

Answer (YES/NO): NO